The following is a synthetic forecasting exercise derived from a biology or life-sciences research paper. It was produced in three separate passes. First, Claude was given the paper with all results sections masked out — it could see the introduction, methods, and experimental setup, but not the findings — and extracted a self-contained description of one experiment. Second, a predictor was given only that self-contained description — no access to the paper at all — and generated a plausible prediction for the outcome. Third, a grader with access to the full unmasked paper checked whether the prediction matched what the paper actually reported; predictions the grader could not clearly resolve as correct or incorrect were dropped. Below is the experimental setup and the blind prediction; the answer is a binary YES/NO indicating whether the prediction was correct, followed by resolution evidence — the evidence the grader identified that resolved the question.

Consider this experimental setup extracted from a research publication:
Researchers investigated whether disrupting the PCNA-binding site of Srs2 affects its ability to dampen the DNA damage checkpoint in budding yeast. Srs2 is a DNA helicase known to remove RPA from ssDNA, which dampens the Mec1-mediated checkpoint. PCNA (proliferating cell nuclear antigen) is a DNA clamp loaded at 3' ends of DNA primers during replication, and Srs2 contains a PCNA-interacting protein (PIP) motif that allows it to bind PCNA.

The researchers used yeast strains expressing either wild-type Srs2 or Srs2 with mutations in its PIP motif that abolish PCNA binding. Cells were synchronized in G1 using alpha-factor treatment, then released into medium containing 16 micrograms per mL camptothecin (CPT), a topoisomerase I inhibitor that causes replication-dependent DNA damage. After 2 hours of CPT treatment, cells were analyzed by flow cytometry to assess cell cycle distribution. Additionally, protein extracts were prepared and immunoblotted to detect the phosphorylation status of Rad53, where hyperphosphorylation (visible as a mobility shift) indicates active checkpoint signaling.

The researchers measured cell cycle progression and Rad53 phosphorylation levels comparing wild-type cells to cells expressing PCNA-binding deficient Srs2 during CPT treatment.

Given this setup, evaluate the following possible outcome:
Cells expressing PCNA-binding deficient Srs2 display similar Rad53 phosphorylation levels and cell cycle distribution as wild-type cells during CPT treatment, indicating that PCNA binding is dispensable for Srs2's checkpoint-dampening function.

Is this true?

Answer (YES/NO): YES